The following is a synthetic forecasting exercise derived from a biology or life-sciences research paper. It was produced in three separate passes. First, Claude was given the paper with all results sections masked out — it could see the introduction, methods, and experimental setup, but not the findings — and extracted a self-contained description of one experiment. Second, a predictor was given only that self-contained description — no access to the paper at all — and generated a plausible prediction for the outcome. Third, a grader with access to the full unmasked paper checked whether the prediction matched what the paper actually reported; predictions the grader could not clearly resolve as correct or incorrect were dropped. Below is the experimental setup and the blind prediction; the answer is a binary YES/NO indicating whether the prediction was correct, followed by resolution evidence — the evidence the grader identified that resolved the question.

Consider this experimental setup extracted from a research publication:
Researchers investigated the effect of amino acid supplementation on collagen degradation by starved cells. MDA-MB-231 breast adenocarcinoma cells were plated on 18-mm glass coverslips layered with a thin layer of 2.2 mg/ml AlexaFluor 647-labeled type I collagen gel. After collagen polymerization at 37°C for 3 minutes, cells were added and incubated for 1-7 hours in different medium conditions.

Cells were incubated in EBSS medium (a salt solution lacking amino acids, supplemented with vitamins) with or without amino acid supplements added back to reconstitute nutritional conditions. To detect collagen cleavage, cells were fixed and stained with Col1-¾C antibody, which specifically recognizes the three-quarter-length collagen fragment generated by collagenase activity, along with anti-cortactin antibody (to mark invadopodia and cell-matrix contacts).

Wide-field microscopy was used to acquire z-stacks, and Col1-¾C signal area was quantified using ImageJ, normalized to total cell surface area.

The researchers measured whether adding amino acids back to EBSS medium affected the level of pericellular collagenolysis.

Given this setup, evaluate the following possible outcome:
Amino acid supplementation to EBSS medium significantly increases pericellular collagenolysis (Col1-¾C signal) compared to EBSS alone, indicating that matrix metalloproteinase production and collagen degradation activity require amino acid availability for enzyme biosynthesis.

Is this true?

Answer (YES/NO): NO